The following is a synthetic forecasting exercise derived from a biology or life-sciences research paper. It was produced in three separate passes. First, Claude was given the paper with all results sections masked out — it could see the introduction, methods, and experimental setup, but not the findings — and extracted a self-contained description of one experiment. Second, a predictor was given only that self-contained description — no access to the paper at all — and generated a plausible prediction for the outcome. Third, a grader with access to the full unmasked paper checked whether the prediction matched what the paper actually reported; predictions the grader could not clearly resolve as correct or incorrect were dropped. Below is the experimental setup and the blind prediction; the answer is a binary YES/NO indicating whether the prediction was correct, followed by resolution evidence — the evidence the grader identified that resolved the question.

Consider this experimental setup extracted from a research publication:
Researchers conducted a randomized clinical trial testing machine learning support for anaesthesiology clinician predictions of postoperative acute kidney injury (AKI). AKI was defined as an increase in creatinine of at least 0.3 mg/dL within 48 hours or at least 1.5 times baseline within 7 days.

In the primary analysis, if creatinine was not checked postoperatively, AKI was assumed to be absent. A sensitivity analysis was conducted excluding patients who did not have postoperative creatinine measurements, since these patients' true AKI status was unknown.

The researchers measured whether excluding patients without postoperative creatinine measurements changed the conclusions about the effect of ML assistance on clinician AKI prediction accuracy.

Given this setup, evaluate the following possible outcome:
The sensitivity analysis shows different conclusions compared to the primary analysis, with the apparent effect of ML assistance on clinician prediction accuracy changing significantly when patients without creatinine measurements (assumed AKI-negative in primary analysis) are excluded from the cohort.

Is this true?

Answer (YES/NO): NO